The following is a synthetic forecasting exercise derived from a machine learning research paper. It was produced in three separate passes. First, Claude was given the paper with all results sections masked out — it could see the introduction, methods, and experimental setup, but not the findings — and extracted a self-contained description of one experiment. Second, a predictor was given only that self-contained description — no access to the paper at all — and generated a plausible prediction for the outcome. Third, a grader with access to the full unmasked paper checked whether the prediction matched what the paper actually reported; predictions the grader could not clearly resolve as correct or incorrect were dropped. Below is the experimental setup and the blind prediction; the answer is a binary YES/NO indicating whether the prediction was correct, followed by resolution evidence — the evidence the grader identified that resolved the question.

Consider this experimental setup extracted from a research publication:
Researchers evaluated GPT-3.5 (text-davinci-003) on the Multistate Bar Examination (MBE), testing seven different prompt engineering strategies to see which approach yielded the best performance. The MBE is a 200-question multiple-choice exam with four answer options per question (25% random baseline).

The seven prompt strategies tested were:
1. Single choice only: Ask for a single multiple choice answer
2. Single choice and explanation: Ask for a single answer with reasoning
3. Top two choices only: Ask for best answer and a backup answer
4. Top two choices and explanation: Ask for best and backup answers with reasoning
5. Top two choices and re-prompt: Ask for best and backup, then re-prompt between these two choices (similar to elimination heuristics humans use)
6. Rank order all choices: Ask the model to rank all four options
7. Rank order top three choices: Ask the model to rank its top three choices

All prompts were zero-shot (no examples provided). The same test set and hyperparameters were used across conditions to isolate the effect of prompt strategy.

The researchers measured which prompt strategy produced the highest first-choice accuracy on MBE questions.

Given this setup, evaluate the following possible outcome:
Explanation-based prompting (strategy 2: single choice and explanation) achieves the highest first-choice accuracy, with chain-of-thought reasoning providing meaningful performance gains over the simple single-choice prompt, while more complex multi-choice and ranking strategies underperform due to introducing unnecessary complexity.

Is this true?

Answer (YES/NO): NO